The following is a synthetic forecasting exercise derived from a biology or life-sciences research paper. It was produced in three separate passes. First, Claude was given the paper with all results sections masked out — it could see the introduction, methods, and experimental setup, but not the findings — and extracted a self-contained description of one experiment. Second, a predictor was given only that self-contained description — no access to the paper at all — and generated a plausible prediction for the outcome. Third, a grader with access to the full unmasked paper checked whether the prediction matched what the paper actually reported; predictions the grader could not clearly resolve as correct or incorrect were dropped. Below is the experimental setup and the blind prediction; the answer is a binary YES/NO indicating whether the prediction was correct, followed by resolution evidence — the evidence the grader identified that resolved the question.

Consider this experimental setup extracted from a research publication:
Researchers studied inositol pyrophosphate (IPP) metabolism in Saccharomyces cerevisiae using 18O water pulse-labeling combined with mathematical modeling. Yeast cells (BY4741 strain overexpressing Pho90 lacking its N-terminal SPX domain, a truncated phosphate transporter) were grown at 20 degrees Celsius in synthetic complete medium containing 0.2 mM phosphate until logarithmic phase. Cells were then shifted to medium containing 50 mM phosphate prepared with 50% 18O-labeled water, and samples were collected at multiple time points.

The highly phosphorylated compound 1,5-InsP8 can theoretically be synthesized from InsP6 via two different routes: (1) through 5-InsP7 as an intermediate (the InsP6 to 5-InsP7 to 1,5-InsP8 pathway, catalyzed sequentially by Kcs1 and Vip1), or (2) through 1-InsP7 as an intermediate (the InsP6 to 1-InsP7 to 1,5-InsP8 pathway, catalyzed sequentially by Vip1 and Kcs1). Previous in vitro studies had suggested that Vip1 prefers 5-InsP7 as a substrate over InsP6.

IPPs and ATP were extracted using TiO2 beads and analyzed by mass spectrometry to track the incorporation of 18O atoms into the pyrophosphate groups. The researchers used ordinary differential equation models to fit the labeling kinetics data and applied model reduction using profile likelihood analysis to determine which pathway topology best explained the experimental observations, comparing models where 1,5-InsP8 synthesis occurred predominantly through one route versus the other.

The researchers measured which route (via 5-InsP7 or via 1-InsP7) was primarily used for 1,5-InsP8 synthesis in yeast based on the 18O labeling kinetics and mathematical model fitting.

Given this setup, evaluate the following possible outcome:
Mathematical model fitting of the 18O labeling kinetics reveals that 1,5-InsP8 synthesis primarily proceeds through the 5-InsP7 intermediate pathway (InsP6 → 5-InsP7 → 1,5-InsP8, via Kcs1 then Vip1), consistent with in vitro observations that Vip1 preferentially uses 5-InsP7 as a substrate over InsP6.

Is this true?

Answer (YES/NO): YES